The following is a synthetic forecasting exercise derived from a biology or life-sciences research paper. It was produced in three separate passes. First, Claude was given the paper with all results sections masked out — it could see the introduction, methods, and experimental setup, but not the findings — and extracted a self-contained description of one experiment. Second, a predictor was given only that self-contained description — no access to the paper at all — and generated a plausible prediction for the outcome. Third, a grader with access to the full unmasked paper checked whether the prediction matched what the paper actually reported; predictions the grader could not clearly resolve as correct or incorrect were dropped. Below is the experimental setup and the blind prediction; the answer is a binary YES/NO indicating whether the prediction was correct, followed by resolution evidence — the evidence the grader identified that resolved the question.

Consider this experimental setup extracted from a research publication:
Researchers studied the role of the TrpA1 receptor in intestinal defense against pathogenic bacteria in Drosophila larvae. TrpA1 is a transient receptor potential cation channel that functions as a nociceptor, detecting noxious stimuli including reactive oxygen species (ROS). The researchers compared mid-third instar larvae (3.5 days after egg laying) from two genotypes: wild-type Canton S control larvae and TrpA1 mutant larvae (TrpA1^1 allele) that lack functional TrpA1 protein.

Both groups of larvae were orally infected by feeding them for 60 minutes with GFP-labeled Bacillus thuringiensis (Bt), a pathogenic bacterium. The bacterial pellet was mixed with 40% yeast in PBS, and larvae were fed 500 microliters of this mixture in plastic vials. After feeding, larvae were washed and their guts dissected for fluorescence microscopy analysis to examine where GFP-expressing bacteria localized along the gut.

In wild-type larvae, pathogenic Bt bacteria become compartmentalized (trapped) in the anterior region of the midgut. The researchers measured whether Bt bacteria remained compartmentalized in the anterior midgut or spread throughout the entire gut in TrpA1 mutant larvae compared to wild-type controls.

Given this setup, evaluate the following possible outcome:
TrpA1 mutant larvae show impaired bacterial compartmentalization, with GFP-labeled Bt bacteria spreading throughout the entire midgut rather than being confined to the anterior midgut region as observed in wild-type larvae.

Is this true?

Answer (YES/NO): YES